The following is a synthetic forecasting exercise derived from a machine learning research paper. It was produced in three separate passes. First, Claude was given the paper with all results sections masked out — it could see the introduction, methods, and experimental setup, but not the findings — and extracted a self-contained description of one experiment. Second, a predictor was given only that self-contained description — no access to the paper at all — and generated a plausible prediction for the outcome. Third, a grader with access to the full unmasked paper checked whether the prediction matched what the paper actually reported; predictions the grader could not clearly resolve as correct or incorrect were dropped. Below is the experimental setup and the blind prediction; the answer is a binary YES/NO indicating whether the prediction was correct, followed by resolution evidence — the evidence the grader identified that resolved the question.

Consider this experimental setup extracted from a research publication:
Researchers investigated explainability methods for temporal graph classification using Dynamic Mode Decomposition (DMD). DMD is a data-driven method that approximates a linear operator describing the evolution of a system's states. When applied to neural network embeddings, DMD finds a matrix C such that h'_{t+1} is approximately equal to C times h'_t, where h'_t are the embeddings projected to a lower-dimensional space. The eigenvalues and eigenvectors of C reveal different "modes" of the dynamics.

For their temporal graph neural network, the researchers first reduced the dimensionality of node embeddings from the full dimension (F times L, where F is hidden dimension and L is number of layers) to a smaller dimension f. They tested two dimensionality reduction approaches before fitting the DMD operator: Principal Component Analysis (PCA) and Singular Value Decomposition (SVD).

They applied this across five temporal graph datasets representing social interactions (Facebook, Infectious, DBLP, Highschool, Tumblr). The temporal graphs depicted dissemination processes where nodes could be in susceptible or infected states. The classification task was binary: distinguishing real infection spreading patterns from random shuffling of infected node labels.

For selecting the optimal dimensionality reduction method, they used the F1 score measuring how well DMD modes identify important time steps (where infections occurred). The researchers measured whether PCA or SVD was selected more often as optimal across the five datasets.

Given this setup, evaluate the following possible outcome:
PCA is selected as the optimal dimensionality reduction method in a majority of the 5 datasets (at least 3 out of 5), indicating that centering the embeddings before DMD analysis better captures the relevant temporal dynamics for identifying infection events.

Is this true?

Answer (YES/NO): NO